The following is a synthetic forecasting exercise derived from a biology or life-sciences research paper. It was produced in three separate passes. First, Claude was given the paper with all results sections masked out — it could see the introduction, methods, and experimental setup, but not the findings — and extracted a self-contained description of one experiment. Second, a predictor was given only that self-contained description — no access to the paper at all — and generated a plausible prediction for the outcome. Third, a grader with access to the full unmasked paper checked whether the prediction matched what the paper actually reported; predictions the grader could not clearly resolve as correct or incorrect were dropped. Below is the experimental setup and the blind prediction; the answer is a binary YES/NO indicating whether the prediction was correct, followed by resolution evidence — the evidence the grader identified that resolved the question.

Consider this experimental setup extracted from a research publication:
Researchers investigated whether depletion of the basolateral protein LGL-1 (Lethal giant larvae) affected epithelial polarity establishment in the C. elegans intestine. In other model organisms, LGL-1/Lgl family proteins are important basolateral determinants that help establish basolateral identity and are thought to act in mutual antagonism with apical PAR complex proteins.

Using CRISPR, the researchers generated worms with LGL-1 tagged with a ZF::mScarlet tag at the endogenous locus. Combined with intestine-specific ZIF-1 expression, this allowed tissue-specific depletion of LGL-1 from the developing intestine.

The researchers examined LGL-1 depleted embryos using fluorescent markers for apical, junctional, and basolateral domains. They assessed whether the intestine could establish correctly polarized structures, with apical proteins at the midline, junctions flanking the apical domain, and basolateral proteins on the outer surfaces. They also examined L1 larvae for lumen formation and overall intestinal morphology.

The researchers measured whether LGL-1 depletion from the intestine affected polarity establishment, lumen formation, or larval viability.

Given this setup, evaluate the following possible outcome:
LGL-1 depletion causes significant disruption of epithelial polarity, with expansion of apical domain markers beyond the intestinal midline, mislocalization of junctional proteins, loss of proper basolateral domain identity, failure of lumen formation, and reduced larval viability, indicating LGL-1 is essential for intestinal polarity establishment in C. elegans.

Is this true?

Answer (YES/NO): NO